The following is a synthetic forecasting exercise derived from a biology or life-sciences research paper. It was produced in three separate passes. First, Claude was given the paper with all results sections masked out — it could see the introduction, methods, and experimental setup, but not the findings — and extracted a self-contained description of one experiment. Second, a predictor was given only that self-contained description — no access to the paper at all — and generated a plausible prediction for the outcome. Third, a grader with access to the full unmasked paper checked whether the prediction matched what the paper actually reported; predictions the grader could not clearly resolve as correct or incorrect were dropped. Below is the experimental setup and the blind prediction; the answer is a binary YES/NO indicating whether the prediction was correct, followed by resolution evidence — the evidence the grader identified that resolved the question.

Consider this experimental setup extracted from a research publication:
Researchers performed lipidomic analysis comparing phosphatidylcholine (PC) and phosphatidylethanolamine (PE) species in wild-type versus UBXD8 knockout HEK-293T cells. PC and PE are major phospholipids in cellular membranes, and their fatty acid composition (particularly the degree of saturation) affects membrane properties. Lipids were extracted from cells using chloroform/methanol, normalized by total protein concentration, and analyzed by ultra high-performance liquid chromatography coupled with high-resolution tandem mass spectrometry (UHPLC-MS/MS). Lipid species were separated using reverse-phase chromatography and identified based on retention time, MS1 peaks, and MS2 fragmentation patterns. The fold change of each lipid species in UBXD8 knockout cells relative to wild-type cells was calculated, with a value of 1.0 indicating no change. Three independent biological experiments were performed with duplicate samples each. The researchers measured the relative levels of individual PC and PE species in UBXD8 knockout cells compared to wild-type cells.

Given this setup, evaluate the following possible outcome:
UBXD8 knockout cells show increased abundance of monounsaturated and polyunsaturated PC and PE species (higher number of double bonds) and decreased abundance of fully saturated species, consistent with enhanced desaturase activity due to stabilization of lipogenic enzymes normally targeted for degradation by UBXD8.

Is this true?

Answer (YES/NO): NO